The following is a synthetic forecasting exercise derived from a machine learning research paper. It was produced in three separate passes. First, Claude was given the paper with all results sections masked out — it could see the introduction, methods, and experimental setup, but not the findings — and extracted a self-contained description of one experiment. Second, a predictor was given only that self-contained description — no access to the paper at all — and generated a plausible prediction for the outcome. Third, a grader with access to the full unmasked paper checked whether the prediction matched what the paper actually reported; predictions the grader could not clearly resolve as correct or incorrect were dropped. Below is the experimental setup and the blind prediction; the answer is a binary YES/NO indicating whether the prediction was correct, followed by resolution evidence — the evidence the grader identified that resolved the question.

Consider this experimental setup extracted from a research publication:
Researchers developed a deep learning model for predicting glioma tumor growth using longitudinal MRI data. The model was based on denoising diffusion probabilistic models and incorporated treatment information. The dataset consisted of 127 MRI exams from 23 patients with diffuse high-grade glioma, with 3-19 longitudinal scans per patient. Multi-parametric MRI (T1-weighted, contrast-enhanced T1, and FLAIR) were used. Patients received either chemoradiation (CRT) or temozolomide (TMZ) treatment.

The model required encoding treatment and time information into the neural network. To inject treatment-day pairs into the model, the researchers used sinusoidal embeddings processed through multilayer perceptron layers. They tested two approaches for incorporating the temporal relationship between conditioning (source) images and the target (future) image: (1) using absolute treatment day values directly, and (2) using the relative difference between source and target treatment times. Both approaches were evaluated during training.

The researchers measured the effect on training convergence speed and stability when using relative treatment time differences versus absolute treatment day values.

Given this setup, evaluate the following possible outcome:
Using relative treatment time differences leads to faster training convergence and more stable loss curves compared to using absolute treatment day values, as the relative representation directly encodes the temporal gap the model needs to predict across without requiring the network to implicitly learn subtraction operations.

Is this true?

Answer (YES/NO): YES